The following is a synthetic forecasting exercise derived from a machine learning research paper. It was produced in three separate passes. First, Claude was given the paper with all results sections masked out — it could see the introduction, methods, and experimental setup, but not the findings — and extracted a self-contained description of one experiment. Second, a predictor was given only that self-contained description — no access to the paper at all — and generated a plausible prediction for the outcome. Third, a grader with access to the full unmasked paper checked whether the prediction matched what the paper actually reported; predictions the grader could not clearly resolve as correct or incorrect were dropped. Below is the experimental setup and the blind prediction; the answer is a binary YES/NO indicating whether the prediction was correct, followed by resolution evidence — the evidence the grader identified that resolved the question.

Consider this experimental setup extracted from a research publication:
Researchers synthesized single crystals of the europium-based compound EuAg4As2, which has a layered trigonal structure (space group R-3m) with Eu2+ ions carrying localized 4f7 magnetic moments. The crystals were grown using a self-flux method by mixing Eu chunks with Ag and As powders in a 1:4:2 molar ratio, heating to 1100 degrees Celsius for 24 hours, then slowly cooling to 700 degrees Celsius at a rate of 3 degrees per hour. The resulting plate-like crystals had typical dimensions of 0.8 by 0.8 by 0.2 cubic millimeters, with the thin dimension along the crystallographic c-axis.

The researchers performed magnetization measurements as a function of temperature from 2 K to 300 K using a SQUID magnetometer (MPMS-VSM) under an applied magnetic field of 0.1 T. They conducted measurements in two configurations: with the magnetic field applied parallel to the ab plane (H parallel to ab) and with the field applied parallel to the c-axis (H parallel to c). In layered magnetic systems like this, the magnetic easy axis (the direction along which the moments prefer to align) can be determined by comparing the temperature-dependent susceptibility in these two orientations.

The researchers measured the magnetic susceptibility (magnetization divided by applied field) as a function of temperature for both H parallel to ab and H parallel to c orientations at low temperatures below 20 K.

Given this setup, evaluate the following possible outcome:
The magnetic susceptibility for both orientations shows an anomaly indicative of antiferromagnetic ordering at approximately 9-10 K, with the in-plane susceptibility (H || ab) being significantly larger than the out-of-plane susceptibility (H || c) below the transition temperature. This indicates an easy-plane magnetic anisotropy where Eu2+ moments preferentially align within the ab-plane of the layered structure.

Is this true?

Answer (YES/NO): NO